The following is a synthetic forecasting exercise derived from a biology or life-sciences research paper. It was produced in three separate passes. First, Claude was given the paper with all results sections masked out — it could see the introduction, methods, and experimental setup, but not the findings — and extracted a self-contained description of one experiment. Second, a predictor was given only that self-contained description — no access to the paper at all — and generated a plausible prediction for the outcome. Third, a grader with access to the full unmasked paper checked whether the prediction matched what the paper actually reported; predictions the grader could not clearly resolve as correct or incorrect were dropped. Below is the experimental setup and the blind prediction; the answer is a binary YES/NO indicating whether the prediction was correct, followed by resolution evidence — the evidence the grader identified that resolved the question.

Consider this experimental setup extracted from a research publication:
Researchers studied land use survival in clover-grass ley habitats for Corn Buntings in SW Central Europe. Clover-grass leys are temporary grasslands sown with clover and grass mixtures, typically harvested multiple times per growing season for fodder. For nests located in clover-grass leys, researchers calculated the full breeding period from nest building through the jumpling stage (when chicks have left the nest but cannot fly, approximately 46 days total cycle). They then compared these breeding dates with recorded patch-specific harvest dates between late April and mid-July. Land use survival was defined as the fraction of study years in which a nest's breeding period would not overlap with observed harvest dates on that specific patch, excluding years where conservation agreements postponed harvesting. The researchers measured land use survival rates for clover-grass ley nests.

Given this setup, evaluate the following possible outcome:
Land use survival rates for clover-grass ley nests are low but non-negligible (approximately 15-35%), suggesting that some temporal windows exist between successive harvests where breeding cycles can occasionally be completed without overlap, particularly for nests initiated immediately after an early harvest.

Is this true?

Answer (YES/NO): NO